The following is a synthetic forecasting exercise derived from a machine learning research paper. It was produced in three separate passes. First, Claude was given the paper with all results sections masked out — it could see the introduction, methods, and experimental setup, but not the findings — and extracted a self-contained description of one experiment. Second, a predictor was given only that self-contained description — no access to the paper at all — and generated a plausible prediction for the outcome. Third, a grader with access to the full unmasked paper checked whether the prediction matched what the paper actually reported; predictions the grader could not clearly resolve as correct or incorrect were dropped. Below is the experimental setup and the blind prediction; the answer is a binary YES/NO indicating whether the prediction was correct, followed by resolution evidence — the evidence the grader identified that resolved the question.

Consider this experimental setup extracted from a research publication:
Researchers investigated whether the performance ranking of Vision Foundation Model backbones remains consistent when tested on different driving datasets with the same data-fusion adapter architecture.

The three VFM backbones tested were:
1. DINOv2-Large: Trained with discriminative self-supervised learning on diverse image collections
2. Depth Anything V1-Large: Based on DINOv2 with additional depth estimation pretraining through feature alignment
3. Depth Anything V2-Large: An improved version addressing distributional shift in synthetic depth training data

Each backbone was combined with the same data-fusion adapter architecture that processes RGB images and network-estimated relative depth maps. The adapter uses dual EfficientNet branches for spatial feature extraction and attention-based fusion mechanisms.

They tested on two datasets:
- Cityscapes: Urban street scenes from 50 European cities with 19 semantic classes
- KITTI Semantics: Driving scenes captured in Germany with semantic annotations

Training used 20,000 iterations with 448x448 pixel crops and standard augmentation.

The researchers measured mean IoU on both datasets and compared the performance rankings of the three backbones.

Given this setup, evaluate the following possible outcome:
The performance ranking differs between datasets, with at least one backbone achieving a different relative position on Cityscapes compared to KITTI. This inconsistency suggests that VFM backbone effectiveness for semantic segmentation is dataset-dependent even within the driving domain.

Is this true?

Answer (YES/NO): YES